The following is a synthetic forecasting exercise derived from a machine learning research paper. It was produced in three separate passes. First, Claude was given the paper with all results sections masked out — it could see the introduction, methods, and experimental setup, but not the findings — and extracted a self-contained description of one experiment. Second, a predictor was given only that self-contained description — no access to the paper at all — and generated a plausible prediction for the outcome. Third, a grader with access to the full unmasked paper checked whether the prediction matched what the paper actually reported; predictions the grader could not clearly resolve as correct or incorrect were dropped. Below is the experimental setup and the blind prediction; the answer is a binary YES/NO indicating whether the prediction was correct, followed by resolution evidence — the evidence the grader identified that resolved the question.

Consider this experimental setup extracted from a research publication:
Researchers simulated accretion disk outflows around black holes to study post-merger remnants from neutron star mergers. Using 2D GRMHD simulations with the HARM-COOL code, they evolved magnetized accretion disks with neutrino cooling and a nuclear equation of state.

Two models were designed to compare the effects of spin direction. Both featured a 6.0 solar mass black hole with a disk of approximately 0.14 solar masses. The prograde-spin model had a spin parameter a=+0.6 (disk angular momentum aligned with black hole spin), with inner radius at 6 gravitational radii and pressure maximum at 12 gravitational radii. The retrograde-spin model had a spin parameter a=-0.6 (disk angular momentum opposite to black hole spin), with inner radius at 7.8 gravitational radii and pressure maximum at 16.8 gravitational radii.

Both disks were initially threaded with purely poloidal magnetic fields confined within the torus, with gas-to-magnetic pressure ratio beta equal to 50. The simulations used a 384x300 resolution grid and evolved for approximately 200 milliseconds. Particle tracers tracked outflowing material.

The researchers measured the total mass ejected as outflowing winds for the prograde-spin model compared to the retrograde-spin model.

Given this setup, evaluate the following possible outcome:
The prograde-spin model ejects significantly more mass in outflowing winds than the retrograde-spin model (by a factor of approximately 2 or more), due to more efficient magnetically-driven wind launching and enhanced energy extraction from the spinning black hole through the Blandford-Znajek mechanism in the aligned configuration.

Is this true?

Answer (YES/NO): YES